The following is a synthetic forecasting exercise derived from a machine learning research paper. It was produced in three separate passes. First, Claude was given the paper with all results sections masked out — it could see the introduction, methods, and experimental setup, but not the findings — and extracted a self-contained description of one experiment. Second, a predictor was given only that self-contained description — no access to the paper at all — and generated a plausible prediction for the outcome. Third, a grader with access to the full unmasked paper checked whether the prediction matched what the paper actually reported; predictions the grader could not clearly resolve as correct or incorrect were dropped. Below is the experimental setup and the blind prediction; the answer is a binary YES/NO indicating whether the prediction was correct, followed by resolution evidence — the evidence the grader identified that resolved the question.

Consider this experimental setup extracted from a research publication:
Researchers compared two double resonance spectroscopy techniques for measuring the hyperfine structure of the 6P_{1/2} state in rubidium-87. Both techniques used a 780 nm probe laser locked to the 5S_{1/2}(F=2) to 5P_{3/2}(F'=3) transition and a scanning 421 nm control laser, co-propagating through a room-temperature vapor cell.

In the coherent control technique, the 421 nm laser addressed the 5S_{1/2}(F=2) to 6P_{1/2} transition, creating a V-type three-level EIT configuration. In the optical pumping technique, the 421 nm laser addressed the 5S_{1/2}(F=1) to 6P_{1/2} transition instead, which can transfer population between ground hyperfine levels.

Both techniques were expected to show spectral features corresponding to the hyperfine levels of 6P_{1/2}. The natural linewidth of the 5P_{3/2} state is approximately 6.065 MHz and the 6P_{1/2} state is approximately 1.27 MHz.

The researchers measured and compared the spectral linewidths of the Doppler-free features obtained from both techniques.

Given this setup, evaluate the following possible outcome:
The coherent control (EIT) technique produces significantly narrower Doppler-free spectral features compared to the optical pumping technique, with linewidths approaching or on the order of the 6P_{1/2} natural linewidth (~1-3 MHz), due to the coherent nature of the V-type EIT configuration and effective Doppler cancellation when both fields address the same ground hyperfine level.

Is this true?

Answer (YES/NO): NO